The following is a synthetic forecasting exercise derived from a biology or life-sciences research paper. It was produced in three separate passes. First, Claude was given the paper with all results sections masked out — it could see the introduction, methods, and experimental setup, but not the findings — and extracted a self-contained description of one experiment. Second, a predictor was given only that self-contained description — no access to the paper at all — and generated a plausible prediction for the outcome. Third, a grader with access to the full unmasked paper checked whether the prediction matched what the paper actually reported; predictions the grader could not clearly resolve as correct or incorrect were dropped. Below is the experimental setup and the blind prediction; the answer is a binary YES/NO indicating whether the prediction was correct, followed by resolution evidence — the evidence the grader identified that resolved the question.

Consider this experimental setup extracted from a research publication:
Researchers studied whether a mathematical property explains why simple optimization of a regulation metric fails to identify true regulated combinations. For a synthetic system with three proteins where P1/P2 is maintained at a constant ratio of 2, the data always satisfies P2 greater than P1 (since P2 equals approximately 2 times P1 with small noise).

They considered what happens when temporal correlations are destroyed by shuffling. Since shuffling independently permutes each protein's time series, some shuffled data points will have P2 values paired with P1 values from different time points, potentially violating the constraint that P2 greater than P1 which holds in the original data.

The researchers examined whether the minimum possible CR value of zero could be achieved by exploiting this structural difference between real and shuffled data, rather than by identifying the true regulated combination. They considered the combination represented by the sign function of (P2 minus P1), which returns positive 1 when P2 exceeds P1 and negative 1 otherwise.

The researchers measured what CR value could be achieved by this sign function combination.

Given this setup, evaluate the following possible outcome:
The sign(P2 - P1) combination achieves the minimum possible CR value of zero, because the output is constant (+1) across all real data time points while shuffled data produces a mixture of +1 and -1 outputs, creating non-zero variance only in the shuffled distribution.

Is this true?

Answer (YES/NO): YES